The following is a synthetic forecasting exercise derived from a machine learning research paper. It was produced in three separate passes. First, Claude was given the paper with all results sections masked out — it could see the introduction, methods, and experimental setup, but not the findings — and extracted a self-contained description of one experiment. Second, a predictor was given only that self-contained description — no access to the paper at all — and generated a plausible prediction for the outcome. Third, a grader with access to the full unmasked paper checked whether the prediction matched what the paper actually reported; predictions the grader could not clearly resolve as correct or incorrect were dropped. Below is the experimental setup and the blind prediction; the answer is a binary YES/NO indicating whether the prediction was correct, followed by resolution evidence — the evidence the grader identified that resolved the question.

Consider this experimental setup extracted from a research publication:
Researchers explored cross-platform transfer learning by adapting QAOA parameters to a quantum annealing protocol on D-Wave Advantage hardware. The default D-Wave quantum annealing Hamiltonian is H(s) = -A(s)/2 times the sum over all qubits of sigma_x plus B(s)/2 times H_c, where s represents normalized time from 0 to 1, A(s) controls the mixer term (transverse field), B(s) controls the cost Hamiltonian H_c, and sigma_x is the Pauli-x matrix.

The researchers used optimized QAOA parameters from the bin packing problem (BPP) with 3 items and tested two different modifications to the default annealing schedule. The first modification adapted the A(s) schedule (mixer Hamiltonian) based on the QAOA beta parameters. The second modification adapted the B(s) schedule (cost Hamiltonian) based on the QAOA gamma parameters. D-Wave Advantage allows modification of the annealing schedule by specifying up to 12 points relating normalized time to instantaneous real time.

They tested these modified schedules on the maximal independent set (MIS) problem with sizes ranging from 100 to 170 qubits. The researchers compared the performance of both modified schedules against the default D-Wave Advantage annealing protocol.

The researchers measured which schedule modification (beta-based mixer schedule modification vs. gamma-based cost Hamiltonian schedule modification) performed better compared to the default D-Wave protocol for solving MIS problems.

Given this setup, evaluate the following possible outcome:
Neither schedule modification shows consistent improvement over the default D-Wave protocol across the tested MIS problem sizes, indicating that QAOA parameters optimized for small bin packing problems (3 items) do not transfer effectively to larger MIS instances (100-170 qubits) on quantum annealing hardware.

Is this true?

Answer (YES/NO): NO